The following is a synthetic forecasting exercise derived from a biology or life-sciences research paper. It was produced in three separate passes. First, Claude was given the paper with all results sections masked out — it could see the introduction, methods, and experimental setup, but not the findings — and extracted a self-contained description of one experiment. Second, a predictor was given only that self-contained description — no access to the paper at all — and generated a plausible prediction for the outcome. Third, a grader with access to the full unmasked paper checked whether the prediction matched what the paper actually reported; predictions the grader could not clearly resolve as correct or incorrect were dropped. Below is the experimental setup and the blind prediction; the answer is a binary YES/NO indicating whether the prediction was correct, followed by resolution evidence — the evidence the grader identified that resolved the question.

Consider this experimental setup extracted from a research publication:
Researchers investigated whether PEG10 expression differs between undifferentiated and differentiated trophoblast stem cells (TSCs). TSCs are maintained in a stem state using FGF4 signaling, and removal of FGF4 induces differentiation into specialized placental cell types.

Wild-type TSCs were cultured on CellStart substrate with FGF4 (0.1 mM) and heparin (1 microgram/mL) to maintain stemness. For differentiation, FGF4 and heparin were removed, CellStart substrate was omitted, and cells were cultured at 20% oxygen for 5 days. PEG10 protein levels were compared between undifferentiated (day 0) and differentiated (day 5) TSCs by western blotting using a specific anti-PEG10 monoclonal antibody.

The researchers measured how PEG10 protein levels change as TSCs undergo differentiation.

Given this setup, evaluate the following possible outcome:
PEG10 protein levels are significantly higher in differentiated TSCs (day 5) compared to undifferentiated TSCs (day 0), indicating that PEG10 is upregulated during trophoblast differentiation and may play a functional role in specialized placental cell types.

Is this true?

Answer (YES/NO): YES